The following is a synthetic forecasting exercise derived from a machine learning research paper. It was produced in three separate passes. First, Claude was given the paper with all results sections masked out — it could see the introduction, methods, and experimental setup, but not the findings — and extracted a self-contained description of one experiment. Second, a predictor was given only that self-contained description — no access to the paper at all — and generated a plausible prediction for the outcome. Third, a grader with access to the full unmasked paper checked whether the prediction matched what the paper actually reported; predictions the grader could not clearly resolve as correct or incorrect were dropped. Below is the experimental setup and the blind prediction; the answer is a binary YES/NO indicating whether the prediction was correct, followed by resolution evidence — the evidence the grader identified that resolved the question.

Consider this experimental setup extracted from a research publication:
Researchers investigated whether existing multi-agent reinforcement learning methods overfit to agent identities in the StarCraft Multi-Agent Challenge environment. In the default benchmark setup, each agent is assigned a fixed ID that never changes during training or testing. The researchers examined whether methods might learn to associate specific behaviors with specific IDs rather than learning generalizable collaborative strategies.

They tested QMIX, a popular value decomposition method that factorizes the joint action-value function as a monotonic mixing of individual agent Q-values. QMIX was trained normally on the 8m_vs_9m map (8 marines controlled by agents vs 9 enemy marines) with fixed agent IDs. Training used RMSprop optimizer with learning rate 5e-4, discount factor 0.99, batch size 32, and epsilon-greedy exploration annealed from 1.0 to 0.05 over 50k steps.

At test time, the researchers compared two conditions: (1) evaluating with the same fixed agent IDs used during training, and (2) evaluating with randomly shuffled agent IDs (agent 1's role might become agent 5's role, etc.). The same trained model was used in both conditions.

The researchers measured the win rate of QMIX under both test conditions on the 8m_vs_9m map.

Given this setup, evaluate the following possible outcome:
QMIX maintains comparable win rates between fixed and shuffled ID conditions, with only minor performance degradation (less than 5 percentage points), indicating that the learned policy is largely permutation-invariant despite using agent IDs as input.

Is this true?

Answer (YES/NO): NO